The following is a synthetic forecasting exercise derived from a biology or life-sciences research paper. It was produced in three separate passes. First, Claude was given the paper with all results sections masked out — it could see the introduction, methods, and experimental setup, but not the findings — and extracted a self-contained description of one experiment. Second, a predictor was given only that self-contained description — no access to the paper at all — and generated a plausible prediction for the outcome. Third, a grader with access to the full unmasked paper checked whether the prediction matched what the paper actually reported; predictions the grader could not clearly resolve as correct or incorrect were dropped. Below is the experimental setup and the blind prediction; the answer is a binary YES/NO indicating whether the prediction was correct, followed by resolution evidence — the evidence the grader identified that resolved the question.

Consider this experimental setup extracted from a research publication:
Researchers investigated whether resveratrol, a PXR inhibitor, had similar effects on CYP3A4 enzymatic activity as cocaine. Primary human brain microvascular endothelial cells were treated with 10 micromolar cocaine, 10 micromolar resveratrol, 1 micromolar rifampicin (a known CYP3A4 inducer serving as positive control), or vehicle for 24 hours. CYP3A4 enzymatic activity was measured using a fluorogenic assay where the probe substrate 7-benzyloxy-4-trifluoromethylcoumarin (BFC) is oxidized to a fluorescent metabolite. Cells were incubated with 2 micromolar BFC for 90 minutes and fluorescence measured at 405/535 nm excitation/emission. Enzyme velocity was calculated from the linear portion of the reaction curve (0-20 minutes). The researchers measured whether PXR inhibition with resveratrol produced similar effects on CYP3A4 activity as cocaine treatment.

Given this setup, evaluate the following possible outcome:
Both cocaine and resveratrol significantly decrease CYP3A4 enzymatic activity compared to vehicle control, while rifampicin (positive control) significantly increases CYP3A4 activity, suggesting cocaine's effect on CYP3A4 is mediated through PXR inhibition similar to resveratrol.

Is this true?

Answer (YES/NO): NO